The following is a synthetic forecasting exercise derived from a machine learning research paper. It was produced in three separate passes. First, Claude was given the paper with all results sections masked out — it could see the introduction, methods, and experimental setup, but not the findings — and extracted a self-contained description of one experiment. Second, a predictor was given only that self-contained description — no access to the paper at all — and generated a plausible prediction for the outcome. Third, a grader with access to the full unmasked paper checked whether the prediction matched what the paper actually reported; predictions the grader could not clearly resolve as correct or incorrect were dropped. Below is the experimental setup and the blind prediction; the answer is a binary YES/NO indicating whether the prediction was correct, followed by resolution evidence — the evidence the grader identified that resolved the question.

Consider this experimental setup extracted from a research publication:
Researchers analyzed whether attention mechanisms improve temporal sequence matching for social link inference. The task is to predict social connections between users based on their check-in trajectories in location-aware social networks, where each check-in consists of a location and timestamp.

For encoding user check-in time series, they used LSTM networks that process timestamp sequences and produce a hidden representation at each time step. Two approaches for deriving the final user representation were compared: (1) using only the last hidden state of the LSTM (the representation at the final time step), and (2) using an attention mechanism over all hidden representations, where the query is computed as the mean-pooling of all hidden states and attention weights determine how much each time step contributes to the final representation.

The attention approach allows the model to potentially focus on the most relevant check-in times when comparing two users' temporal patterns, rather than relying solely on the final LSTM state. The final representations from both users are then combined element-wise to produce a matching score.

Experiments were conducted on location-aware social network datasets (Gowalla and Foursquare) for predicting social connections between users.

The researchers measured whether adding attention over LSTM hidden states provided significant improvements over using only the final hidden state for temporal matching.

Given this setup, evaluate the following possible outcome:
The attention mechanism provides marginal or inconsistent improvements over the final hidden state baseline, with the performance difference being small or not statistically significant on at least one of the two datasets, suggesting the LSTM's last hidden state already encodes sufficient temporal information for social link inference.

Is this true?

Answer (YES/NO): YES